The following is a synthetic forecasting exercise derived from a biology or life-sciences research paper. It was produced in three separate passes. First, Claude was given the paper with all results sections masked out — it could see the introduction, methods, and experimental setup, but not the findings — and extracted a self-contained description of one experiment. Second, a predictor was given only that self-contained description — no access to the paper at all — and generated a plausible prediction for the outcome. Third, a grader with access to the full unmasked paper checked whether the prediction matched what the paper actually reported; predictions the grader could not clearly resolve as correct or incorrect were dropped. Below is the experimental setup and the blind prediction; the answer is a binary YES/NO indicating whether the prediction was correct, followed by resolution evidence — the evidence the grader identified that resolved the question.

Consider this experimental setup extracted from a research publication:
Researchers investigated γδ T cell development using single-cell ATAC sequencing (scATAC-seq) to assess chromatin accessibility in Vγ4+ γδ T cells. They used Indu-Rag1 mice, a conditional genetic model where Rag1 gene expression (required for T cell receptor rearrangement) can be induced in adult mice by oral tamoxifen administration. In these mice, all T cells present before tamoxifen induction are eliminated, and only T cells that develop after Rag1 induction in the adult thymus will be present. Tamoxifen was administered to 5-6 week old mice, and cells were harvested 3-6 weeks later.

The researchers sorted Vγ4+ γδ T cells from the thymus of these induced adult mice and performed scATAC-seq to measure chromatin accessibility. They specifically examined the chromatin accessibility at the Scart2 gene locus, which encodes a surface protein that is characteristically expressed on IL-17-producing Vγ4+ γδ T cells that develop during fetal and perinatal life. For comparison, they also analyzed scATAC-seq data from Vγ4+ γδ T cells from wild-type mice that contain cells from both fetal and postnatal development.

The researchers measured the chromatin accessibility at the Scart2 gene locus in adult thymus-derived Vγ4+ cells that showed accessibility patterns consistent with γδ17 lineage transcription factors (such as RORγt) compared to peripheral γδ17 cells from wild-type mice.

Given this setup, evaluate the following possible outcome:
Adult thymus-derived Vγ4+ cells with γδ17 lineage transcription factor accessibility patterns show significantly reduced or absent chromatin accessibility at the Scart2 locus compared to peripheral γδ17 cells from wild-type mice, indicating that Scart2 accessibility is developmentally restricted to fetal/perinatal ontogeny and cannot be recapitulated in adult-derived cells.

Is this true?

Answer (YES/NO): YES